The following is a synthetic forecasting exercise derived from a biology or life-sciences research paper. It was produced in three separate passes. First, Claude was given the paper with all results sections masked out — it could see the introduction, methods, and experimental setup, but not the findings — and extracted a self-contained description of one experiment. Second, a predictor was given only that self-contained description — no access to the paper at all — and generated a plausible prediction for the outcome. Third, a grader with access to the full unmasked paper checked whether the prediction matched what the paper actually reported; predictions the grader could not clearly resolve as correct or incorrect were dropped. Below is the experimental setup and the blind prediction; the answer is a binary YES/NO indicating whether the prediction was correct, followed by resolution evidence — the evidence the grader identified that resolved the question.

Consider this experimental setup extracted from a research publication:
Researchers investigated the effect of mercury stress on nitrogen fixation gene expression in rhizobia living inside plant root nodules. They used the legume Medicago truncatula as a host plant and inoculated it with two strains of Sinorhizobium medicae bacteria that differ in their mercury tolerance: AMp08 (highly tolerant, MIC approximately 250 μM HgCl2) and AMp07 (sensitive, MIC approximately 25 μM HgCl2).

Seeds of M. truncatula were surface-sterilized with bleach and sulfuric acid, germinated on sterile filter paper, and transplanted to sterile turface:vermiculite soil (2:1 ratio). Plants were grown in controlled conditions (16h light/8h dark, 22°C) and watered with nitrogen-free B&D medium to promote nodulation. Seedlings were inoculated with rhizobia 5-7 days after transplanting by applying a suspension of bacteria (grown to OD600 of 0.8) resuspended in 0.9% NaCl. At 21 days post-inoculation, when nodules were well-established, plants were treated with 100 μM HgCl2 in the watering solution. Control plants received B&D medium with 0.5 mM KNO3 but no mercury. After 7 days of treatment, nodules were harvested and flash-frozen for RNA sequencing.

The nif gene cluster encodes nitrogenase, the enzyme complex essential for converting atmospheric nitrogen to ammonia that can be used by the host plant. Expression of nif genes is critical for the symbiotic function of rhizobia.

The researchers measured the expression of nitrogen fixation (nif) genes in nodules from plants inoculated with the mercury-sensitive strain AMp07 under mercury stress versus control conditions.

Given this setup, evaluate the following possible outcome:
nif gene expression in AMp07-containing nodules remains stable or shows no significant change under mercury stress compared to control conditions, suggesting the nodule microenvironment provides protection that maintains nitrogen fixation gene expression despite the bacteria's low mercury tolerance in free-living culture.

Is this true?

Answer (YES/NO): NO